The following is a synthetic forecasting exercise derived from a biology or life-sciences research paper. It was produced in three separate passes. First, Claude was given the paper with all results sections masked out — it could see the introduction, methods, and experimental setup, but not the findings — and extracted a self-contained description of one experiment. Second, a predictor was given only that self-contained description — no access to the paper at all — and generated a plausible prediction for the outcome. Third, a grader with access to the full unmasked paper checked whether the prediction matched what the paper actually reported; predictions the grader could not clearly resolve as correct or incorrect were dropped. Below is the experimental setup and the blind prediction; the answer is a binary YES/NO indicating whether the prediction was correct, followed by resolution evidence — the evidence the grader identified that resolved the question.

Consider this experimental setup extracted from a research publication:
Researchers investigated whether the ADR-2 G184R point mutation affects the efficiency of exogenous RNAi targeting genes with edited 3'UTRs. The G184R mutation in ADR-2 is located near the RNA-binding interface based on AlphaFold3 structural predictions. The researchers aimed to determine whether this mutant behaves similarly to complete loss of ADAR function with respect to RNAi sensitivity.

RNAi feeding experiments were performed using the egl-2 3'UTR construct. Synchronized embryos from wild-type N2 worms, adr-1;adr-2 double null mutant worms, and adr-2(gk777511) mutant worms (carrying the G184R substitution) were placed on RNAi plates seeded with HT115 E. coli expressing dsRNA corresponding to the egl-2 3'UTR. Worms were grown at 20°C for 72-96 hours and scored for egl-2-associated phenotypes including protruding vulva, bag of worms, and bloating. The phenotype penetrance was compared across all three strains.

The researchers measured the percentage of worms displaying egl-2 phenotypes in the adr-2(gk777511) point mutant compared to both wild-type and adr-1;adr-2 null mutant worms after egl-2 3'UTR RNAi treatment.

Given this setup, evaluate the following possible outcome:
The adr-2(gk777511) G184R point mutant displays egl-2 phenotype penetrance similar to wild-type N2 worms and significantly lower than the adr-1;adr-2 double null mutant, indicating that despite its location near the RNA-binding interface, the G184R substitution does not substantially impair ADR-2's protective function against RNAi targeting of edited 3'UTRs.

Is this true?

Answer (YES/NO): YES